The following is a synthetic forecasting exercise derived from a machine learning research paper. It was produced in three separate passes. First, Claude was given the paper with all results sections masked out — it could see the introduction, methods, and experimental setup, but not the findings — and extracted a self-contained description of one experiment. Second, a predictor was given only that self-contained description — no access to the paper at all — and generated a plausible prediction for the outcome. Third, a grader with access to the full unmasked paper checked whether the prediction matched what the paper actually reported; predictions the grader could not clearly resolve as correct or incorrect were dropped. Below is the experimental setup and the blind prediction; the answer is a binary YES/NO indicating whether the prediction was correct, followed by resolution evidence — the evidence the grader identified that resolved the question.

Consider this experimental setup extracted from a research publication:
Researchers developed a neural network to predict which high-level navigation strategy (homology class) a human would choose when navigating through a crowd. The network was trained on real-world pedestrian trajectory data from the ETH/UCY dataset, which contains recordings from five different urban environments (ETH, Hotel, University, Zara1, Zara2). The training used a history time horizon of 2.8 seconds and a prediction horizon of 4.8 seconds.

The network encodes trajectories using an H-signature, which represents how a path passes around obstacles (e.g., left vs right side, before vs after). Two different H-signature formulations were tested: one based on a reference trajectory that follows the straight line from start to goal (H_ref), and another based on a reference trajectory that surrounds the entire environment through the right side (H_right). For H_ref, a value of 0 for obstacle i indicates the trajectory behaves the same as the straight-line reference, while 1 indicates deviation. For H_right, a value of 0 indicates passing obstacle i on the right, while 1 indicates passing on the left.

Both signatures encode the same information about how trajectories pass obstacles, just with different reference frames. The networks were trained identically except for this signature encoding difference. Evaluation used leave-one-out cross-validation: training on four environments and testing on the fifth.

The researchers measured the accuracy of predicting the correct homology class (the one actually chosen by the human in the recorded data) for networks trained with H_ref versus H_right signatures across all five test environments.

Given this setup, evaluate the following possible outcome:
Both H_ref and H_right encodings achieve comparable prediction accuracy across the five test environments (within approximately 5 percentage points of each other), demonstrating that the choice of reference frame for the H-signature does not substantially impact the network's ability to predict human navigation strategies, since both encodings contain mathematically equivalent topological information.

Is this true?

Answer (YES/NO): NO